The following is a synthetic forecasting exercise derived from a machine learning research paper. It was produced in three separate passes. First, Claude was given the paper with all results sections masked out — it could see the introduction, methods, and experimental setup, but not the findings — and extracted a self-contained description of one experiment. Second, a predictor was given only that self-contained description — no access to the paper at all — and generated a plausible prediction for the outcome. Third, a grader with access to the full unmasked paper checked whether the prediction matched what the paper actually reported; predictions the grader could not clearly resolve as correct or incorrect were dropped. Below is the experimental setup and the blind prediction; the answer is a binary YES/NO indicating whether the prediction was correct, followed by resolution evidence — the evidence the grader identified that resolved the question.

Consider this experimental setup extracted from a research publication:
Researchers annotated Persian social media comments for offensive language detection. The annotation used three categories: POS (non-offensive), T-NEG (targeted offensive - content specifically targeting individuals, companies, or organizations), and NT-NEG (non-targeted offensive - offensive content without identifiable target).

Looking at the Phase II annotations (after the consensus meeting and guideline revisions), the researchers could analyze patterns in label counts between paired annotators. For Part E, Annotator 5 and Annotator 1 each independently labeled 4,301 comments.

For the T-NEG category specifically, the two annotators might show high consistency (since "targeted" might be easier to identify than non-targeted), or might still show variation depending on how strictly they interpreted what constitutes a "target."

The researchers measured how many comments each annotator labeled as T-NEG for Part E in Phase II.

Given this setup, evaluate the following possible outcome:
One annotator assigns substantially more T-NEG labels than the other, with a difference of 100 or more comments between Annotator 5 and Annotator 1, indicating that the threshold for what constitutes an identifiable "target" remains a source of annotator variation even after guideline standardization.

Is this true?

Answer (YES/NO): NO